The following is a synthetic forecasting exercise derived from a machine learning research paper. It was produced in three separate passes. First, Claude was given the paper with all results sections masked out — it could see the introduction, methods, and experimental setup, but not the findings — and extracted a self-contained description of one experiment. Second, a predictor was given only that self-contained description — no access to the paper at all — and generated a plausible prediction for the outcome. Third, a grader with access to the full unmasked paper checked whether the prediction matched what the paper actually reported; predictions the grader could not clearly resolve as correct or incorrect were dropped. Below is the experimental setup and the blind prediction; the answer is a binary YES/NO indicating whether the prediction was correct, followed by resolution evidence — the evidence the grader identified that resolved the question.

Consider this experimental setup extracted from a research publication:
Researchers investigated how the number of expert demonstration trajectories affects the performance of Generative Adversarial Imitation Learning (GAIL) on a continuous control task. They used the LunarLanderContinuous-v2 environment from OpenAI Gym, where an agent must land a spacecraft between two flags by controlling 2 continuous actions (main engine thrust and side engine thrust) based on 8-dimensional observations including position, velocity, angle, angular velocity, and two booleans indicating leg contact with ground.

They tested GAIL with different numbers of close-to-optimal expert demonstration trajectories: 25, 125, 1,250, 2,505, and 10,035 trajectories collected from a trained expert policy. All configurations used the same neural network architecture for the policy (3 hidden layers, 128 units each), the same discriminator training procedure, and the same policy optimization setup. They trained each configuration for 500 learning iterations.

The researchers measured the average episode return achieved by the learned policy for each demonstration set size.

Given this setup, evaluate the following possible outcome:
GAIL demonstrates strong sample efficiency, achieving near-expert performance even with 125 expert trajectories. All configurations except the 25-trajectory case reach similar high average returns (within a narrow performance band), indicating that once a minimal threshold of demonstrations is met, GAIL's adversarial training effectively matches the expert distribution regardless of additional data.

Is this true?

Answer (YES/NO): NO